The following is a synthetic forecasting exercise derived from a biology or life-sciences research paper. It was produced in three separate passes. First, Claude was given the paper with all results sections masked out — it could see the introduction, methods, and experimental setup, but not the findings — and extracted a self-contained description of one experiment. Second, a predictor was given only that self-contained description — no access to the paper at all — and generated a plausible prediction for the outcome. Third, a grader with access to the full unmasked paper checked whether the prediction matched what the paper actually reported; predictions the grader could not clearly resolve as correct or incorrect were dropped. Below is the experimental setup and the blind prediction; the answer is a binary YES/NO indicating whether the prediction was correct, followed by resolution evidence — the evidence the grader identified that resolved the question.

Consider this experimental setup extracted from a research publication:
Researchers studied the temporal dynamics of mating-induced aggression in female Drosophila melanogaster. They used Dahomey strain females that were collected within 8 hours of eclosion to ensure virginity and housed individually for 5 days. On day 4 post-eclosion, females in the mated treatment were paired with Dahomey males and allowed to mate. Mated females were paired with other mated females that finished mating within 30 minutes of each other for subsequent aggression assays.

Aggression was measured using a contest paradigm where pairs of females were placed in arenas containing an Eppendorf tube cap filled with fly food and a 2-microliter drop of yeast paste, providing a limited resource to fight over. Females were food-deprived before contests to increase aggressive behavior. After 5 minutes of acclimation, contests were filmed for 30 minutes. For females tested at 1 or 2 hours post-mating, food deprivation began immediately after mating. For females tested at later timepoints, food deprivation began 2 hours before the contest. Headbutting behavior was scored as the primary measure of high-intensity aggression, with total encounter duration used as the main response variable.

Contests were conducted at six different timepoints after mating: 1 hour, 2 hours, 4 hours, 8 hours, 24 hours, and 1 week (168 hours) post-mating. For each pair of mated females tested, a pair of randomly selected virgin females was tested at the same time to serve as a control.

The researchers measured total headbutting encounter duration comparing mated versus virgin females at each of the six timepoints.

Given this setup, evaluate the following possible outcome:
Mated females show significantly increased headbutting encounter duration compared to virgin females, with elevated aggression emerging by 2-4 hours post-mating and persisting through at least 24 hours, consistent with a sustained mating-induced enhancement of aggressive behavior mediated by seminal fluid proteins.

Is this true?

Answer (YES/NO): YES